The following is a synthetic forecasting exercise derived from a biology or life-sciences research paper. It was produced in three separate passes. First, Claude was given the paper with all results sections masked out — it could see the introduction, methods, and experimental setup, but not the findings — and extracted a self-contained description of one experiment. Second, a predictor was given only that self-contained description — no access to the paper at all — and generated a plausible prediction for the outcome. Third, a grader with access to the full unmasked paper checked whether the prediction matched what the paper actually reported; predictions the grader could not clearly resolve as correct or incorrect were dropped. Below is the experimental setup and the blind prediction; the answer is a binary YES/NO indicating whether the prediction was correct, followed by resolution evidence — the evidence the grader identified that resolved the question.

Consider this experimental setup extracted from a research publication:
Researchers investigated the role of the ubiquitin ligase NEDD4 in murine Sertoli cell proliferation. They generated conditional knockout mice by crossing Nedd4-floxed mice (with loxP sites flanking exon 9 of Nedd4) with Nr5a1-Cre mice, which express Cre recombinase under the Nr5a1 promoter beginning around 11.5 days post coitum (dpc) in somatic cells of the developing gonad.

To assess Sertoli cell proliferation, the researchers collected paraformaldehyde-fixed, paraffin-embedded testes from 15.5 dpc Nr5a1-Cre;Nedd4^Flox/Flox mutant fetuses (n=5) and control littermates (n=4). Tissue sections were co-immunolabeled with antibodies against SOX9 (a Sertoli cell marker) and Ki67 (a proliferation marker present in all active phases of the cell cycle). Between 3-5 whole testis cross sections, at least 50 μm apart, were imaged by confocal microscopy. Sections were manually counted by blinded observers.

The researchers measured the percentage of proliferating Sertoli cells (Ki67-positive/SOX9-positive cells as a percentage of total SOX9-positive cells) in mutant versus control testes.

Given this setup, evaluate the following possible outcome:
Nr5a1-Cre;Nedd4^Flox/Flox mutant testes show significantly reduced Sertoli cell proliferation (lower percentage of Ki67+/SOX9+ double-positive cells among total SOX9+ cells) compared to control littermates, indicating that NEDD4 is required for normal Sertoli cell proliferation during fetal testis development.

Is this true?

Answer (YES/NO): YES